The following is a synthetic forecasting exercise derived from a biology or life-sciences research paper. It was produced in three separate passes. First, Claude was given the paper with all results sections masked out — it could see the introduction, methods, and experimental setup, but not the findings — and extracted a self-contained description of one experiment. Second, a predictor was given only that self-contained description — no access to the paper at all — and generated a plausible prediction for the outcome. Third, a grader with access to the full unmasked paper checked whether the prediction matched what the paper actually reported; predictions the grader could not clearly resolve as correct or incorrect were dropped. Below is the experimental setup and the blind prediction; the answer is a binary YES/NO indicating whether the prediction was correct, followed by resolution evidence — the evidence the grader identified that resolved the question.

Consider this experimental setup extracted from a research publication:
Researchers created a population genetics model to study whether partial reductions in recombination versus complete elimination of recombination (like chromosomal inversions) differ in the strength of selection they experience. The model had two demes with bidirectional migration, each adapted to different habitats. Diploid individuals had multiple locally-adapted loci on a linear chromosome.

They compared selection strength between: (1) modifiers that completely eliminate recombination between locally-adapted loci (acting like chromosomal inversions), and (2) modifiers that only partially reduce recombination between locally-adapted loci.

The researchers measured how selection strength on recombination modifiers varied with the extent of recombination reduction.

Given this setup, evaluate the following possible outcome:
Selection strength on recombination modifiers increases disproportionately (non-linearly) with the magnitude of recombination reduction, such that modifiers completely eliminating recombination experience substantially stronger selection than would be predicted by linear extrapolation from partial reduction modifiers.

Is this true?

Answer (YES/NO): YES